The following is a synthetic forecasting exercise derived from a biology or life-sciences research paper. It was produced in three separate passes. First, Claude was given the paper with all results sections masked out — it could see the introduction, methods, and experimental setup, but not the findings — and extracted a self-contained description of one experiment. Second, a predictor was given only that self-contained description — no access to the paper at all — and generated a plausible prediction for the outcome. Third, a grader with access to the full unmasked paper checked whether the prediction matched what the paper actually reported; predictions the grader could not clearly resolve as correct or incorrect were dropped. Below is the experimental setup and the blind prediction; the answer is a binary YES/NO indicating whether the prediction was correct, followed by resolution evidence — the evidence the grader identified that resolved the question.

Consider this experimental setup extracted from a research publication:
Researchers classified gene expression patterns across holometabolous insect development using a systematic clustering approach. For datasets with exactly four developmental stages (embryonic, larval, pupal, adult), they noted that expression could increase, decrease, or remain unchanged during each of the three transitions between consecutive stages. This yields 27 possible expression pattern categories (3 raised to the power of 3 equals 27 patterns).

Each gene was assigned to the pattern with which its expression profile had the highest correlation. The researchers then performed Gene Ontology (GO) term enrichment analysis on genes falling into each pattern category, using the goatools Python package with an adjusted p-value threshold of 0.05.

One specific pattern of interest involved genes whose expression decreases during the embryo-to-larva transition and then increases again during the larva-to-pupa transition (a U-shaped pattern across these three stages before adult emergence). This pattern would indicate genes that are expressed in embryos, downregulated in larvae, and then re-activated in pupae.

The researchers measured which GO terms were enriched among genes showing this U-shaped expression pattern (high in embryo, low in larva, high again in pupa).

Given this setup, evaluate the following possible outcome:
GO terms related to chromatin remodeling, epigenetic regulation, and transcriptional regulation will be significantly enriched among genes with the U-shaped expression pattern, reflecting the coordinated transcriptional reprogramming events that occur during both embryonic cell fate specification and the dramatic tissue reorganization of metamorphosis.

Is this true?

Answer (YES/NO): NO